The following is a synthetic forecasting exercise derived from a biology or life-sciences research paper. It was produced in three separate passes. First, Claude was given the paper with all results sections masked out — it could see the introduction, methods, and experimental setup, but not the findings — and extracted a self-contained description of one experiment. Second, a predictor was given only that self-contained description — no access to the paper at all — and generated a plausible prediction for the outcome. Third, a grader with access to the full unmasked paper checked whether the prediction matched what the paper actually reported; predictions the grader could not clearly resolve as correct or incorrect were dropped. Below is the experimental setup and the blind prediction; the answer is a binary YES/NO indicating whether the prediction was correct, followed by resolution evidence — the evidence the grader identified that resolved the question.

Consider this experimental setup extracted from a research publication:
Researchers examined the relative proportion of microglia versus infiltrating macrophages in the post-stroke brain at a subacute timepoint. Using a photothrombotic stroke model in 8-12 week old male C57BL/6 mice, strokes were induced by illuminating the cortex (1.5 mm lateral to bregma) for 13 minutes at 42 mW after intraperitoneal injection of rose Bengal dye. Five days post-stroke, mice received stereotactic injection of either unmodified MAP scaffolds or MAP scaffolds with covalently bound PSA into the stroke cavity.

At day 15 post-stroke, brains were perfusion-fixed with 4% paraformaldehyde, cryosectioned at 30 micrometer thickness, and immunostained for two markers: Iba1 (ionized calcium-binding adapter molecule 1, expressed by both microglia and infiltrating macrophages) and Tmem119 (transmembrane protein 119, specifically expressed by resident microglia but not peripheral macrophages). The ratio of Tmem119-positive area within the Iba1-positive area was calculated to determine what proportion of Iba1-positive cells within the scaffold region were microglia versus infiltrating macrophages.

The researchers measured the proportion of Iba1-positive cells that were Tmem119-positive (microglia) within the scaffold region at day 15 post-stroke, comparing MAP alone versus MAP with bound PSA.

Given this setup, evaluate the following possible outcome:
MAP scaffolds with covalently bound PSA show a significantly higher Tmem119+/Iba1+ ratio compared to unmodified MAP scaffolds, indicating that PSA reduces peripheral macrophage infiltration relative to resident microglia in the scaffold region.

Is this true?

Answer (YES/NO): YES